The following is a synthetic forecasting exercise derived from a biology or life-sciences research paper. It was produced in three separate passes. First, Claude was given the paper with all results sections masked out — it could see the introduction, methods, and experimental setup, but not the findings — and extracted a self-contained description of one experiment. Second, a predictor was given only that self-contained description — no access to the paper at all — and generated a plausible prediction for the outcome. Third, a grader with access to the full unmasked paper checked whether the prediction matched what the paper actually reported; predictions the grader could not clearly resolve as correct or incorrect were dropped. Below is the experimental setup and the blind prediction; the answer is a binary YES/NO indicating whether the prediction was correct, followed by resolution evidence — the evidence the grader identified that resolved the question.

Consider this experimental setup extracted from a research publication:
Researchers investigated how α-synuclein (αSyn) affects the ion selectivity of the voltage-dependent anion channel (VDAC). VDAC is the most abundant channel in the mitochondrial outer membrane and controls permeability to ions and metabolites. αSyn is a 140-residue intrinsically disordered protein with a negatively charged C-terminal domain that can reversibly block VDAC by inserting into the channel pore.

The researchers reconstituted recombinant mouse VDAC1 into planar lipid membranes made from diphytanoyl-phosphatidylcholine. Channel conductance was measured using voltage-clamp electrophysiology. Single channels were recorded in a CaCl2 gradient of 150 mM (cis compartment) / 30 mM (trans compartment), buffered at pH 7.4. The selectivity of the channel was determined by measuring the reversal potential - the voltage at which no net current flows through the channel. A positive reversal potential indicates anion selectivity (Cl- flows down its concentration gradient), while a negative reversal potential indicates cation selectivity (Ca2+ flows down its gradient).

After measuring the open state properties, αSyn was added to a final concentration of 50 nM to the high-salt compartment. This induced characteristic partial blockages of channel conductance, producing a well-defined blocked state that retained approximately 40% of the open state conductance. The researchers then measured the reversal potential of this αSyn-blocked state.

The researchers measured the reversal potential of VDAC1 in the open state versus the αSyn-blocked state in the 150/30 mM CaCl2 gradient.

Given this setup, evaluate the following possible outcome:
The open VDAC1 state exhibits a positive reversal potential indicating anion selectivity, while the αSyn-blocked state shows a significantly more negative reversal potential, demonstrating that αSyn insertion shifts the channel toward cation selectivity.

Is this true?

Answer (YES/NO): YES